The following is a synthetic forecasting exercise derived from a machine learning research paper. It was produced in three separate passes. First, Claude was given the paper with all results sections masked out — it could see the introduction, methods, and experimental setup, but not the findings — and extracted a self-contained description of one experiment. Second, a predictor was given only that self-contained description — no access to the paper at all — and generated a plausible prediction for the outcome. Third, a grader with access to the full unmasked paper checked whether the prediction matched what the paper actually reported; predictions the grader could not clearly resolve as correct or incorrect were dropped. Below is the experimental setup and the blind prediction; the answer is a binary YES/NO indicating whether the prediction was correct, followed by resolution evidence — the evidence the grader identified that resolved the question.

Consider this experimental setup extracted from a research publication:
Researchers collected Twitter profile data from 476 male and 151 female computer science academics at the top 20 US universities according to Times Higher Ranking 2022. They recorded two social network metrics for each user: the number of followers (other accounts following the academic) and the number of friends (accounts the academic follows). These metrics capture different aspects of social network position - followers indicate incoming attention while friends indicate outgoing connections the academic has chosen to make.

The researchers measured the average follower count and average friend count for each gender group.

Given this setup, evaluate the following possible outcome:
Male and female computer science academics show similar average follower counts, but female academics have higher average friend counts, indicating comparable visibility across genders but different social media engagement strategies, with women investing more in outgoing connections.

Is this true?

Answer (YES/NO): NO